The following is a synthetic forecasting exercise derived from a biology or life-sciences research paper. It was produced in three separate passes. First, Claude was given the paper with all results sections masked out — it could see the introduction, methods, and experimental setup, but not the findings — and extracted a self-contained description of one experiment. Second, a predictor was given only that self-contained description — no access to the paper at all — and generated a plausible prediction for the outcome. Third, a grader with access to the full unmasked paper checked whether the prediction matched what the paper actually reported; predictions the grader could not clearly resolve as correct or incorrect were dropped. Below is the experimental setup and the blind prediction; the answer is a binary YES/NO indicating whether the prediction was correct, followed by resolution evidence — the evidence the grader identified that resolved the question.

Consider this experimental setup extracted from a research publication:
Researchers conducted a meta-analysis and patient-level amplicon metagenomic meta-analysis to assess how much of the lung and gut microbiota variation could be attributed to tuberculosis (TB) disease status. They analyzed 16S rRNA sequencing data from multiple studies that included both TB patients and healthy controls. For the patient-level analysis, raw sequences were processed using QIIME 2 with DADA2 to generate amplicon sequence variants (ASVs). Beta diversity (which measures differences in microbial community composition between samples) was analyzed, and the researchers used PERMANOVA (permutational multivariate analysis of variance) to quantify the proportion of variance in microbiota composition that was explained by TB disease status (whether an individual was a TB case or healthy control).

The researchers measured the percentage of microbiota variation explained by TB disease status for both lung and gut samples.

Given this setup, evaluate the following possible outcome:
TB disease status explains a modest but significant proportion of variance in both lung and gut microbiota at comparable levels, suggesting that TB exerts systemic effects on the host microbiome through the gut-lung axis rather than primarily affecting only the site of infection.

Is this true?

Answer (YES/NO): YES